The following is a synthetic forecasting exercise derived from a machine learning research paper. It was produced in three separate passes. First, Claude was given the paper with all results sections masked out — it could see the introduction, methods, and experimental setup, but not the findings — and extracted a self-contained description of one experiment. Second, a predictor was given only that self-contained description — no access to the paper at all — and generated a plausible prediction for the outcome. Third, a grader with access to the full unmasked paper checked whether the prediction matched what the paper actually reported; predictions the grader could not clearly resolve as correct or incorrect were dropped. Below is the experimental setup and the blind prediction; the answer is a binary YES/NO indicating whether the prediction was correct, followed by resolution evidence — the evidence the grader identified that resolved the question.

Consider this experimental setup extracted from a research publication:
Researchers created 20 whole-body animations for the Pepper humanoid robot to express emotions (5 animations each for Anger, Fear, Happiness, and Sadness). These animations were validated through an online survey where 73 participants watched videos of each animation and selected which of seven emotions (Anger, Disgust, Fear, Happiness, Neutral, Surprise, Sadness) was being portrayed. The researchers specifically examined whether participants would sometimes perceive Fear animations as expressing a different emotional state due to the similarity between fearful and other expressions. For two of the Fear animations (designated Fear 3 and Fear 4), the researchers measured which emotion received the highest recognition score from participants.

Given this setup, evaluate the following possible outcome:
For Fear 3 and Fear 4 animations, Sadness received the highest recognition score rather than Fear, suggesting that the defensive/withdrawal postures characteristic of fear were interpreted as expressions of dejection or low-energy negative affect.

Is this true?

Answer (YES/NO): NO